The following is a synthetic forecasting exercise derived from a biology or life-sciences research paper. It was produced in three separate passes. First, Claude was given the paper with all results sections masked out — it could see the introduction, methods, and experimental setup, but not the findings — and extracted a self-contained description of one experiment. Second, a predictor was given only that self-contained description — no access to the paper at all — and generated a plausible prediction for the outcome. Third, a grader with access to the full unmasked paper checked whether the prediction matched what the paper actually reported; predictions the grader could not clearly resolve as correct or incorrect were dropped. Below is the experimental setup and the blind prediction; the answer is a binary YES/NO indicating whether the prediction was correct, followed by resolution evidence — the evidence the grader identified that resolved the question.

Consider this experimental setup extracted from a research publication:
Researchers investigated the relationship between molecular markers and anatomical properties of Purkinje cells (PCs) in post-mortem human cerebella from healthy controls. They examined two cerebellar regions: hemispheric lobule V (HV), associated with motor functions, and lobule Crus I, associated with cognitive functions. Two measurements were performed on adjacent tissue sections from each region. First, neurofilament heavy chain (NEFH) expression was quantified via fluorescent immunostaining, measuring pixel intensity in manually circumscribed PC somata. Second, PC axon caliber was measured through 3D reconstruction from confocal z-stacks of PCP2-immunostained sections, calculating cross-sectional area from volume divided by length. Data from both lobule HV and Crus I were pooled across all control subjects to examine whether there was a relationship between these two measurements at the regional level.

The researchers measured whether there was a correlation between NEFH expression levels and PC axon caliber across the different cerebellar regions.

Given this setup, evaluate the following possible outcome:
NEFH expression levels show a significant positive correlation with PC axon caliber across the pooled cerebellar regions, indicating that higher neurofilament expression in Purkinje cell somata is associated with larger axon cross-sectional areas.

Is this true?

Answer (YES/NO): YES